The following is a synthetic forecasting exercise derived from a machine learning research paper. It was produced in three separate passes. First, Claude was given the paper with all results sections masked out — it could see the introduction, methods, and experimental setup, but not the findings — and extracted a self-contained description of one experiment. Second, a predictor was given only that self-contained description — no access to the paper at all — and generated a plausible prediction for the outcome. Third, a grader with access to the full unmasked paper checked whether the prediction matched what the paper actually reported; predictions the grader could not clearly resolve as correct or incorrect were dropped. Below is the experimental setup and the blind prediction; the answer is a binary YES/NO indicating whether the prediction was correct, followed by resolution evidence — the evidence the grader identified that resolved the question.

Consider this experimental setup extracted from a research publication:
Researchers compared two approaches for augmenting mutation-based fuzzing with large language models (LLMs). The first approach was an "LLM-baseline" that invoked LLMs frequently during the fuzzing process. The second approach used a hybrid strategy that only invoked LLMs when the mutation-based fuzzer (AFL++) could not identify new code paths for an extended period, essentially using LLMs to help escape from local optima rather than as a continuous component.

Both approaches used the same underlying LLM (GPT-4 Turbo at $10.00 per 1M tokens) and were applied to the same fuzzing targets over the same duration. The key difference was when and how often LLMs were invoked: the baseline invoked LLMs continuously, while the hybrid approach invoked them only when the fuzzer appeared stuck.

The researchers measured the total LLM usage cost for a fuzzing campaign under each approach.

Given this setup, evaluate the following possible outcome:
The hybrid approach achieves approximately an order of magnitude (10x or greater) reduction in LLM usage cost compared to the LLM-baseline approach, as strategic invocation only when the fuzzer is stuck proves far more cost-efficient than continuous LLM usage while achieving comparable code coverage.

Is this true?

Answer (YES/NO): YES